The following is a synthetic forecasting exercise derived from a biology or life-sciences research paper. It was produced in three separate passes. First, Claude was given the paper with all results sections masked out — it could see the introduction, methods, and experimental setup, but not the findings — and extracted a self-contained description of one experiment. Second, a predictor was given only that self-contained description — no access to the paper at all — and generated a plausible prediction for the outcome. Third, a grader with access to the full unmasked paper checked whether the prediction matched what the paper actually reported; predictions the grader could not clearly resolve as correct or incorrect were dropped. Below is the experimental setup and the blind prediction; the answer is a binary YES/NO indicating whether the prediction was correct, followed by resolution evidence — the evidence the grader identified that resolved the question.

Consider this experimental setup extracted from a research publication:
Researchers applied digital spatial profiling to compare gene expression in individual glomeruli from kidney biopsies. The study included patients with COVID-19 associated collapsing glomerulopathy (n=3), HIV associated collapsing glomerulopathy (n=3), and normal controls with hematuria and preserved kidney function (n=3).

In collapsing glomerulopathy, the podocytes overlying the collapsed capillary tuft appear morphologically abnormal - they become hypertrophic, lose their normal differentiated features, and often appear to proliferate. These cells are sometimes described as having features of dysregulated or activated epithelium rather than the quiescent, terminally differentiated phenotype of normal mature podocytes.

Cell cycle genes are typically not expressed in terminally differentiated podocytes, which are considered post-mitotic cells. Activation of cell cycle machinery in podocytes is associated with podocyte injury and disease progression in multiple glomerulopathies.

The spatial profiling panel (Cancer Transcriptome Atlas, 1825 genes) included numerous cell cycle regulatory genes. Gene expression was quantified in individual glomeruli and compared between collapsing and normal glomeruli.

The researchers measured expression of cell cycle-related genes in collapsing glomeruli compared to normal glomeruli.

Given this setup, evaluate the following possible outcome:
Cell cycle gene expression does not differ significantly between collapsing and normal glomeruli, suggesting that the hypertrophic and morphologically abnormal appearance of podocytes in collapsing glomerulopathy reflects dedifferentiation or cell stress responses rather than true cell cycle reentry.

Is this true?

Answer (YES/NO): NO